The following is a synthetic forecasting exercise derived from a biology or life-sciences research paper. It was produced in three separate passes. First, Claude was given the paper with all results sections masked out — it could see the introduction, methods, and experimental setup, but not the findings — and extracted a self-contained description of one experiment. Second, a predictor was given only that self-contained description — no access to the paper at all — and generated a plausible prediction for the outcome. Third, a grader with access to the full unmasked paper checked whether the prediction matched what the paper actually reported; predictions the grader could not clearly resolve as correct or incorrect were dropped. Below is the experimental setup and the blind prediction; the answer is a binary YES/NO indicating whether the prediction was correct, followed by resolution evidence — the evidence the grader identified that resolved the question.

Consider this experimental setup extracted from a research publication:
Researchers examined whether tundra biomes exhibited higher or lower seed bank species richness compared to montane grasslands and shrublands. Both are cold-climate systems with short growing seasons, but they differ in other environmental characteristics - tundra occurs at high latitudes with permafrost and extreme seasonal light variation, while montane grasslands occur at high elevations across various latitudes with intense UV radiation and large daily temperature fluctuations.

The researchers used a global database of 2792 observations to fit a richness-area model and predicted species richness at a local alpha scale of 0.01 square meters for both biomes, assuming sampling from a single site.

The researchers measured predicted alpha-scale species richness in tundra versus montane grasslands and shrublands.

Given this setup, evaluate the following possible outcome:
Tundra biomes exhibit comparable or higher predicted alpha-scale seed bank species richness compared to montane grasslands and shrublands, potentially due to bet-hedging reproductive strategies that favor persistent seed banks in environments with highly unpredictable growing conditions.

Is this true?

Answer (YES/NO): NO